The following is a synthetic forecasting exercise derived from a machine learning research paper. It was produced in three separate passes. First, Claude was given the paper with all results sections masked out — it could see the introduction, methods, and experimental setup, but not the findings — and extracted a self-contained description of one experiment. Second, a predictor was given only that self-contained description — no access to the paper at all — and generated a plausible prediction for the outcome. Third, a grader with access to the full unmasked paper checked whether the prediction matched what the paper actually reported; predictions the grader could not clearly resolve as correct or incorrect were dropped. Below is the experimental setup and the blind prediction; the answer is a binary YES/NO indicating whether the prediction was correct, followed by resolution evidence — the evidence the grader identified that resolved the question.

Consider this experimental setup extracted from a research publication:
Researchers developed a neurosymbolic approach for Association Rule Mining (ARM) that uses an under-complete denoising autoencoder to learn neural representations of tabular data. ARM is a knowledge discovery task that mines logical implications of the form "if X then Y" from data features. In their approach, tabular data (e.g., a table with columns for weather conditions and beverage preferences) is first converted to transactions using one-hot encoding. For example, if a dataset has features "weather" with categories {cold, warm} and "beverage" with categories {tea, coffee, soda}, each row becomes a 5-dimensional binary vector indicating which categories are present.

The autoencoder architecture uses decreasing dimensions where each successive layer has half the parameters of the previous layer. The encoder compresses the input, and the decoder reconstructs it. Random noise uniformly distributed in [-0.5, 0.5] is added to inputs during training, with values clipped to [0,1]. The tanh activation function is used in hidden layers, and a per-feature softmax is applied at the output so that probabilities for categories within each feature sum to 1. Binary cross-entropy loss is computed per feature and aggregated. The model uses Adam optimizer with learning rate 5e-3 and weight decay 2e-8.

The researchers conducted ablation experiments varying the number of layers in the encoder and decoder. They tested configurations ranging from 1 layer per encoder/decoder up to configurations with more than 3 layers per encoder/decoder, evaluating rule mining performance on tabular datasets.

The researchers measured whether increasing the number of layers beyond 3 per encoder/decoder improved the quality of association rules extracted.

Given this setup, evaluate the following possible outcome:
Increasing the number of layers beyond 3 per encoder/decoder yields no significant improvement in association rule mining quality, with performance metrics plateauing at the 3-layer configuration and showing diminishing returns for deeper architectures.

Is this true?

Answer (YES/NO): YES